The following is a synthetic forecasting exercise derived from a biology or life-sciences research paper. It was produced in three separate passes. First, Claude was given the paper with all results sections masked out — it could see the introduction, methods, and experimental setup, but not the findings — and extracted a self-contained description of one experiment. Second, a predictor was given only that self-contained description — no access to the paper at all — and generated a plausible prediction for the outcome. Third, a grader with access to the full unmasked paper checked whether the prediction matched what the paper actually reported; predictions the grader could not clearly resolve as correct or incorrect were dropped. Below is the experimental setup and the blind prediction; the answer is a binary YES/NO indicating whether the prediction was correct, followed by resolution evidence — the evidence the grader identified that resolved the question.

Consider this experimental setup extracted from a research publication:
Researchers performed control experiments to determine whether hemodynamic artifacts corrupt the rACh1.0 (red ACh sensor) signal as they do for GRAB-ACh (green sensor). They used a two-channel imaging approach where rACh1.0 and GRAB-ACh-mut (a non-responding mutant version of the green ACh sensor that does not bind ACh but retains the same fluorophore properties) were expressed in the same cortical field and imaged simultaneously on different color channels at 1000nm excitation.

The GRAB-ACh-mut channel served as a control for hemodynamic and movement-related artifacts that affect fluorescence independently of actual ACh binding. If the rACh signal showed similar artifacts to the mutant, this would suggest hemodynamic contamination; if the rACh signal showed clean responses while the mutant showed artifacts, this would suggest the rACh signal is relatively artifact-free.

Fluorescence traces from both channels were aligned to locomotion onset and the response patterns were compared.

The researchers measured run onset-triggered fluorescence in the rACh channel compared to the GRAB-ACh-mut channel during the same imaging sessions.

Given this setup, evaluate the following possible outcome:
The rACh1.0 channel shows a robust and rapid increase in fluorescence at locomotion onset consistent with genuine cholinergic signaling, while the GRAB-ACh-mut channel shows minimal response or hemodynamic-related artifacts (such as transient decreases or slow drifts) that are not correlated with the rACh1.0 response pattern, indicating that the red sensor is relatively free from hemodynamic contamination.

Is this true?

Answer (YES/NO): YES